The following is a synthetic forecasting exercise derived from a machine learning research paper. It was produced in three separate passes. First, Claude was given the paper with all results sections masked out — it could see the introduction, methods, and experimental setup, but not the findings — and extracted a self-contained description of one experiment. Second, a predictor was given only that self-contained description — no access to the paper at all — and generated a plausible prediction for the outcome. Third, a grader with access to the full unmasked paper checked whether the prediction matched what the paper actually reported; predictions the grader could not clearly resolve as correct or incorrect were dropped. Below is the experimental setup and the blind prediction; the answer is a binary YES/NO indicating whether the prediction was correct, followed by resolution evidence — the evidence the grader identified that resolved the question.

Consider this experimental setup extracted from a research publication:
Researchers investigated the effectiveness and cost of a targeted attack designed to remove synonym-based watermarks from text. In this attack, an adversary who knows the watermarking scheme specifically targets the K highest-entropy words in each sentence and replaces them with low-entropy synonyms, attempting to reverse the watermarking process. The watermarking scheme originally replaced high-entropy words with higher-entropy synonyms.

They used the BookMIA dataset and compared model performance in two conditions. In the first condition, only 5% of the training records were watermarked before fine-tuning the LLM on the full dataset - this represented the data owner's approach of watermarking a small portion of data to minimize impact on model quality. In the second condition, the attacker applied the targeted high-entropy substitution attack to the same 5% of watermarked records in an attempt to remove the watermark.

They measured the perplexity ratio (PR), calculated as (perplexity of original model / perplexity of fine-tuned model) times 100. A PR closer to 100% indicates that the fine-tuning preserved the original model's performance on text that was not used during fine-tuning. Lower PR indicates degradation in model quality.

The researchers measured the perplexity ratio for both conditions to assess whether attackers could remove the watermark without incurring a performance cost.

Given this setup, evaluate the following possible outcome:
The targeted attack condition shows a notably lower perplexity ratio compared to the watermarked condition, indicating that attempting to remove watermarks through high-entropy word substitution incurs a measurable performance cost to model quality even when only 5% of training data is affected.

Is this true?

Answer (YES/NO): YES